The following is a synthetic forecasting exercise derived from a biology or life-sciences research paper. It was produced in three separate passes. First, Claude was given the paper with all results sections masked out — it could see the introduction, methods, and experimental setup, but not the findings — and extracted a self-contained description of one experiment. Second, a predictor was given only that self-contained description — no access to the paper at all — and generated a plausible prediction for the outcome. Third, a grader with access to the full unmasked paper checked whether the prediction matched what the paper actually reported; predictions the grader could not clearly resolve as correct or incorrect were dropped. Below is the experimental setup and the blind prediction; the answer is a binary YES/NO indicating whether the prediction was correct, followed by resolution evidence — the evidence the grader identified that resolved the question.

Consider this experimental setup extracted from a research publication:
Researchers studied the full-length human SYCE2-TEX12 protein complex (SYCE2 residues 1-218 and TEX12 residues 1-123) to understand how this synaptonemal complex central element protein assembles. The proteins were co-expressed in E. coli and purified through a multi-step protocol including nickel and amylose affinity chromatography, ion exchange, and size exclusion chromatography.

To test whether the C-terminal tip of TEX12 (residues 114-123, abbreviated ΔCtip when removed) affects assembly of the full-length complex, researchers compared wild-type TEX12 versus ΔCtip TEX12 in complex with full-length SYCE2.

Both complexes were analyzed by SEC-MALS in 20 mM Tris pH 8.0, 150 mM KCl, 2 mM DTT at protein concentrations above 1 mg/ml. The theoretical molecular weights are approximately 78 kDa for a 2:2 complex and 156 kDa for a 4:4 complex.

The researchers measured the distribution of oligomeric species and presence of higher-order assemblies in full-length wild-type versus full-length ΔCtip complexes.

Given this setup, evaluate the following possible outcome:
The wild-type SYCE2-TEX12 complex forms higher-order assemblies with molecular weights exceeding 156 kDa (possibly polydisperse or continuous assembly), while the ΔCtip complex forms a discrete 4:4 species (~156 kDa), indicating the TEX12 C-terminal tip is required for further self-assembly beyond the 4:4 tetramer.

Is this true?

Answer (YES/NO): NO